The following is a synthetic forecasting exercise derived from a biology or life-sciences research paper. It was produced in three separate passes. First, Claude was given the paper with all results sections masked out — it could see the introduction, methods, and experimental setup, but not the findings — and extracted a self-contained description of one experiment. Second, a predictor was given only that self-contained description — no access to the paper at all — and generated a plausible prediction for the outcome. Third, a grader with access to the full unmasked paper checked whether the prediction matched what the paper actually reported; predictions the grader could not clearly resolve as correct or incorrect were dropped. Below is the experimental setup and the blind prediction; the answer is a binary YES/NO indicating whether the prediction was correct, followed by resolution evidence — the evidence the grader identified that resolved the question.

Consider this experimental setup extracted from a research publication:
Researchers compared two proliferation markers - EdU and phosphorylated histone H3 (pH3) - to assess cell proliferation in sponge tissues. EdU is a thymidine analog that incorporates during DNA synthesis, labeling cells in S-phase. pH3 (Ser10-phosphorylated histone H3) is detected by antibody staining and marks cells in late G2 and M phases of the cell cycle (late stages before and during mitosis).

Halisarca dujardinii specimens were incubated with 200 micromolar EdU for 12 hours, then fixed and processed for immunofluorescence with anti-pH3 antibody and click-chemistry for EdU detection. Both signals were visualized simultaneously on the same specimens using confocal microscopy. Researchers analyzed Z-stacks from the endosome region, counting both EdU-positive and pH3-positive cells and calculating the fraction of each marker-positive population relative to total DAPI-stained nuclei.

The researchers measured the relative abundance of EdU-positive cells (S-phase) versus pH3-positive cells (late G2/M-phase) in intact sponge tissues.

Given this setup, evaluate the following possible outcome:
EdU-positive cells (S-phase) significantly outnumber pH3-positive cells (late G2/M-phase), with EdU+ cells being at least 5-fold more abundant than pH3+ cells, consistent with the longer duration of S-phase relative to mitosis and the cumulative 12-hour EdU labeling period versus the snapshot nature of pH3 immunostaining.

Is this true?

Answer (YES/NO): YES